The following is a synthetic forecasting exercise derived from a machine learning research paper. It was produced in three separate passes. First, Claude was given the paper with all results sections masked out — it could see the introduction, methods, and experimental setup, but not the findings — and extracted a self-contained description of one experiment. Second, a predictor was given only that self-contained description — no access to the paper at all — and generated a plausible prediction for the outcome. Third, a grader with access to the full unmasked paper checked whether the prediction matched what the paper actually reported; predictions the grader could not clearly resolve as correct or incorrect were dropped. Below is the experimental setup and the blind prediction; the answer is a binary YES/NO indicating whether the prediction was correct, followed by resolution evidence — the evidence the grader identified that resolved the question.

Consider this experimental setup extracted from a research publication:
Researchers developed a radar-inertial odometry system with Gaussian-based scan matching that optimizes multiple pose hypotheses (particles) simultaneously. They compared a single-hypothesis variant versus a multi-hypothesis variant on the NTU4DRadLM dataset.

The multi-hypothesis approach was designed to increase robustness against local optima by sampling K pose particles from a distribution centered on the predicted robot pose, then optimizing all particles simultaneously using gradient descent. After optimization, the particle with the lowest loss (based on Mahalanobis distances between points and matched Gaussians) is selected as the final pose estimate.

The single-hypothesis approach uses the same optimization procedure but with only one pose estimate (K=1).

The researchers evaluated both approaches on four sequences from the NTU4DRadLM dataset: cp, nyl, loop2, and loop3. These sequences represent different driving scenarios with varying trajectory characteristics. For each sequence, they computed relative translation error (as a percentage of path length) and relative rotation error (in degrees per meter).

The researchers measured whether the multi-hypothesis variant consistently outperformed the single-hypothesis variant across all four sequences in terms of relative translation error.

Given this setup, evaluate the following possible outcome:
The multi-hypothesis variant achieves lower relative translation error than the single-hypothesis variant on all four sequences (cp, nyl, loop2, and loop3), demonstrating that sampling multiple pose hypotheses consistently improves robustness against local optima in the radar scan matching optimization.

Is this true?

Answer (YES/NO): NO